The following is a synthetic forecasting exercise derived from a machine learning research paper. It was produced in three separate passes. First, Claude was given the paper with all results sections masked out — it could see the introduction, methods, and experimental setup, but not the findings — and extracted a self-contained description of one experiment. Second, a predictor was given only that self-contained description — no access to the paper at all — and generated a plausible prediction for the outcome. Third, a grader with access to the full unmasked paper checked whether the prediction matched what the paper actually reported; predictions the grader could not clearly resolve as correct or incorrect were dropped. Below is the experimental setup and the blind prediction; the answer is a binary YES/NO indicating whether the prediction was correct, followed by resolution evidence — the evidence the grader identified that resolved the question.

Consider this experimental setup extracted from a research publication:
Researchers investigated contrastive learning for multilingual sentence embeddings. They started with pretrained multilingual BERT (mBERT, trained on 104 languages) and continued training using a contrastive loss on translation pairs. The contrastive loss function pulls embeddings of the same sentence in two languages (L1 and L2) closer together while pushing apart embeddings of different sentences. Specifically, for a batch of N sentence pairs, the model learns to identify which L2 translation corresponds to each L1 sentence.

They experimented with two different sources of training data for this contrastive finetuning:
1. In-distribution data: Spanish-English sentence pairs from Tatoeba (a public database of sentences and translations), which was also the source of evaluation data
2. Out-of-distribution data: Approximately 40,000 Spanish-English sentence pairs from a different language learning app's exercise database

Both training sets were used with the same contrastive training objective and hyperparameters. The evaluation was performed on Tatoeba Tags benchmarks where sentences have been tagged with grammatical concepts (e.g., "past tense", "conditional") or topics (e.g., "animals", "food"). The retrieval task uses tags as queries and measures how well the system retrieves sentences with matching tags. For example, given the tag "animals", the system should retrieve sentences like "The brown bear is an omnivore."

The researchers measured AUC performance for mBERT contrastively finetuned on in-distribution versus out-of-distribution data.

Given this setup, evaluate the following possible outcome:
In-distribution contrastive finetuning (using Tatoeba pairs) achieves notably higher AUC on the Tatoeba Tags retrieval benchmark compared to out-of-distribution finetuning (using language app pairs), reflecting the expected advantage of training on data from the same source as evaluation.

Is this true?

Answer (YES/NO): NO